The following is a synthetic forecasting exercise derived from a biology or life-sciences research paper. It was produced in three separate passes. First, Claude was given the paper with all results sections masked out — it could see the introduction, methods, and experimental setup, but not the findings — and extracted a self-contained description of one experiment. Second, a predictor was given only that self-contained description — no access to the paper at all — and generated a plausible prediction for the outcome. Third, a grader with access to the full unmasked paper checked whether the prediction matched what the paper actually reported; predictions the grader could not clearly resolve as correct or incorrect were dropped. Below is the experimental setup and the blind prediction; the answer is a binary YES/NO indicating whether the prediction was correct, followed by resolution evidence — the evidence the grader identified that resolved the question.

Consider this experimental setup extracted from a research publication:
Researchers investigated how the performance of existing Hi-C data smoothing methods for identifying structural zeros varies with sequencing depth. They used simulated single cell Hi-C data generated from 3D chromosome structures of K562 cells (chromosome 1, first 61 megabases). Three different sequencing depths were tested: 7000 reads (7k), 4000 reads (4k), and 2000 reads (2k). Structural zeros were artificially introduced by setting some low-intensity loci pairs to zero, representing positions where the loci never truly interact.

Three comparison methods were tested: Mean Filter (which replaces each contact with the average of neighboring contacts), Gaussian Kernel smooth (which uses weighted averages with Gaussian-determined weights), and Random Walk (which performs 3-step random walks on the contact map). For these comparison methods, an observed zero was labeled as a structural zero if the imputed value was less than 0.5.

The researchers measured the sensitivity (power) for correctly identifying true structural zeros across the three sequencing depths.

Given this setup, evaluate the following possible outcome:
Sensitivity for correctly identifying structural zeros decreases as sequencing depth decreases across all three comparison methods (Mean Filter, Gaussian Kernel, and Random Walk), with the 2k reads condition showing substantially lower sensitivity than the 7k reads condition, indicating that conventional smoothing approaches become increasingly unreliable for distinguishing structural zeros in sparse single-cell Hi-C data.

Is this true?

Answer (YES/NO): NO